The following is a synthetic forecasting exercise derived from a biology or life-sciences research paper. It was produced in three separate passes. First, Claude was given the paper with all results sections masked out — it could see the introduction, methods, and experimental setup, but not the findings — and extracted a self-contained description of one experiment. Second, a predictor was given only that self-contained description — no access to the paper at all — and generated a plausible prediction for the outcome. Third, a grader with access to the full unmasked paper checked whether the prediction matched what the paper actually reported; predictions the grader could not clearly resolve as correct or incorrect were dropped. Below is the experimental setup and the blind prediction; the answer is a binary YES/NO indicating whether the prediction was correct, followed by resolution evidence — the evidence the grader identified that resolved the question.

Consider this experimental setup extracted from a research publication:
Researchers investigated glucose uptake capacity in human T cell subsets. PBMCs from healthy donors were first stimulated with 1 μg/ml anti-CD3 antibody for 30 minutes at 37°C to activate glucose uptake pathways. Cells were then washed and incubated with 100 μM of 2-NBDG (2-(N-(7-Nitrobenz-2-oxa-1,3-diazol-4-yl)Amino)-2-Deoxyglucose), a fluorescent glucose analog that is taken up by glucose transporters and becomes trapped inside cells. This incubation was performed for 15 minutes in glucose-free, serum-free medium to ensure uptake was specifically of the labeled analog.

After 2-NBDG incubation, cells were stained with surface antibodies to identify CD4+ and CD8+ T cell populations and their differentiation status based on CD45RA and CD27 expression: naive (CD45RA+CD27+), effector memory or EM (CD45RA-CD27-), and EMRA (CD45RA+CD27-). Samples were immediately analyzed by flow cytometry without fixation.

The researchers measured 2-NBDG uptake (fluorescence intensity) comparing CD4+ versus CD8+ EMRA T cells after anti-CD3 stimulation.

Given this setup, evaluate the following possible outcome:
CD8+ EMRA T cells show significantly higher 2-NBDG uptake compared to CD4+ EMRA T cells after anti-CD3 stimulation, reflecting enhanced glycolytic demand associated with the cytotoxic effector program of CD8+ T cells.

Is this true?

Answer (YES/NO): NO